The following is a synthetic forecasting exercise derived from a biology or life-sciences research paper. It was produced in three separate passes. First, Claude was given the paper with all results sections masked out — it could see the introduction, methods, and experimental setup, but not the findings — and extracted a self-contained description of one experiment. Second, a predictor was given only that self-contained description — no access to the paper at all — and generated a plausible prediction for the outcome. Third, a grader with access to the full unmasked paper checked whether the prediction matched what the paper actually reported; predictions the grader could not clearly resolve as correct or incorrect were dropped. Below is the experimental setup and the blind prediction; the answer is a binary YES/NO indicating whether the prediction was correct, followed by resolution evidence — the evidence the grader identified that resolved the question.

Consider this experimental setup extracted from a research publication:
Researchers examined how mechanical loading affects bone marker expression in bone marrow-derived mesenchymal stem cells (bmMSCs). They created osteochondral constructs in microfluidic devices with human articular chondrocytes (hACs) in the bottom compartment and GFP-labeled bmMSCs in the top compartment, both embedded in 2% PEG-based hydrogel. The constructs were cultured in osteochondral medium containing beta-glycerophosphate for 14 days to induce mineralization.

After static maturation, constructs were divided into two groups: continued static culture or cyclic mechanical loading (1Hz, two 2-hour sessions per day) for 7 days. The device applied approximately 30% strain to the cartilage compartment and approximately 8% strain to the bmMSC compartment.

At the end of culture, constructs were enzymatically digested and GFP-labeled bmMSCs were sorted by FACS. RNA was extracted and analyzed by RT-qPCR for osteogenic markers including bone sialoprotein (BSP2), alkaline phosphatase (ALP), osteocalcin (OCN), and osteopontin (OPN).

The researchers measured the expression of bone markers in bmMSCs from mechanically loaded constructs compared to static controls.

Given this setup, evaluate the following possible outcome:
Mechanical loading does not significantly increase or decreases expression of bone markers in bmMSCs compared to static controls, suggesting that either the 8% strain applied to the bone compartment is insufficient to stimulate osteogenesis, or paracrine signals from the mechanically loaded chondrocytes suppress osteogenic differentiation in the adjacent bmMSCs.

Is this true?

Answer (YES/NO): YES